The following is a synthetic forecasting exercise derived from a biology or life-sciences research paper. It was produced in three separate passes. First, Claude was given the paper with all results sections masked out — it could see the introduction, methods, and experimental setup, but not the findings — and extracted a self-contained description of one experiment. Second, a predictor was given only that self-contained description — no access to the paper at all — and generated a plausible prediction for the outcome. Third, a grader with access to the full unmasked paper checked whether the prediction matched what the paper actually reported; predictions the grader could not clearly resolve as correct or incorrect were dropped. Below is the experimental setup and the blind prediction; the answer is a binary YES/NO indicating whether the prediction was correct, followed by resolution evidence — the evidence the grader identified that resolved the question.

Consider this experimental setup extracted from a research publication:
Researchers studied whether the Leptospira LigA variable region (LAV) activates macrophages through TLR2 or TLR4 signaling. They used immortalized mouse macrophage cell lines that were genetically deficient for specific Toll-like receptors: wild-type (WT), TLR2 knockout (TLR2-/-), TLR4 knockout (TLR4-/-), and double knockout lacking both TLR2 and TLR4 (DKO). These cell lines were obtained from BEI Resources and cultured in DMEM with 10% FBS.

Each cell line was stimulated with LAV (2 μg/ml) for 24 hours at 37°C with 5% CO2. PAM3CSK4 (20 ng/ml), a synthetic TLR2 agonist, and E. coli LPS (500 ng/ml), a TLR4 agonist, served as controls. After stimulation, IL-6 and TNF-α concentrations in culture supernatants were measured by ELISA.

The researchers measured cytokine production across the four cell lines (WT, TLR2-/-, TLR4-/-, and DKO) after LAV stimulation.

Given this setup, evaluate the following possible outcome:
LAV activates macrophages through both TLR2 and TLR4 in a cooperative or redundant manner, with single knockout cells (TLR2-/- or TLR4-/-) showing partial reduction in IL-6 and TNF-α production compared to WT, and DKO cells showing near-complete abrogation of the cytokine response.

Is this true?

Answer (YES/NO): NO